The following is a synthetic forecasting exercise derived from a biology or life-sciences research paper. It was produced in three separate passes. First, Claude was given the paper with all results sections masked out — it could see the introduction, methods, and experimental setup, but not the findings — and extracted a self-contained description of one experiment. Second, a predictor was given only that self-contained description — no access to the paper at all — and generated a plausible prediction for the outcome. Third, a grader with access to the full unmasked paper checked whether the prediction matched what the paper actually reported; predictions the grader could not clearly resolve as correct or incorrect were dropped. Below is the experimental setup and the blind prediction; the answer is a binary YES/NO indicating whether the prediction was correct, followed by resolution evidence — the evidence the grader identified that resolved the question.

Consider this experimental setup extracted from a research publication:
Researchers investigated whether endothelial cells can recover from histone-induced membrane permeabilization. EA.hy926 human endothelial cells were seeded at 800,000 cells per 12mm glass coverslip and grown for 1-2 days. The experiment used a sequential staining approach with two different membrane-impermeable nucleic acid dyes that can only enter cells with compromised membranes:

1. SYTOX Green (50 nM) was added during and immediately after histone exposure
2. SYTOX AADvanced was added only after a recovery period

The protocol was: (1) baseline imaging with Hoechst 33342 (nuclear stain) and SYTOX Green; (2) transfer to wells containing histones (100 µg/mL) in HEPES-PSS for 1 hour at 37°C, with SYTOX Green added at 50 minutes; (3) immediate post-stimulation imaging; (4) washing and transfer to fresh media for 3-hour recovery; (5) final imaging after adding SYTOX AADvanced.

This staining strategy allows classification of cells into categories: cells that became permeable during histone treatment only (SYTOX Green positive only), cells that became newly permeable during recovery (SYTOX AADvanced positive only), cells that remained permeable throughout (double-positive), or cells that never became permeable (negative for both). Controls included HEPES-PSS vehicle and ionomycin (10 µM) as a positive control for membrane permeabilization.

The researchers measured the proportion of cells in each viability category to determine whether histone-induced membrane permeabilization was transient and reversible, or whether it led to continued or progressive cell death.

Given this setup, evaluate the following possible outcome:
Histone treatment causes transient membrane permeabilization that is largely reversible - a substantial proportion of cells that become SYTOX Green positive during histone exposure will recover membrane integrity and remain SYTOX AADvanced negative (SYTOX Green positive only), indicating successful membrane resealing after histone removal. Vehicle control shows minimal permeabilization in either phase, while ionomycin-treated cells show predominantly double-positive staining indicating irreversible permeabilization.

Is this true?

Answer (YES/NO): NO